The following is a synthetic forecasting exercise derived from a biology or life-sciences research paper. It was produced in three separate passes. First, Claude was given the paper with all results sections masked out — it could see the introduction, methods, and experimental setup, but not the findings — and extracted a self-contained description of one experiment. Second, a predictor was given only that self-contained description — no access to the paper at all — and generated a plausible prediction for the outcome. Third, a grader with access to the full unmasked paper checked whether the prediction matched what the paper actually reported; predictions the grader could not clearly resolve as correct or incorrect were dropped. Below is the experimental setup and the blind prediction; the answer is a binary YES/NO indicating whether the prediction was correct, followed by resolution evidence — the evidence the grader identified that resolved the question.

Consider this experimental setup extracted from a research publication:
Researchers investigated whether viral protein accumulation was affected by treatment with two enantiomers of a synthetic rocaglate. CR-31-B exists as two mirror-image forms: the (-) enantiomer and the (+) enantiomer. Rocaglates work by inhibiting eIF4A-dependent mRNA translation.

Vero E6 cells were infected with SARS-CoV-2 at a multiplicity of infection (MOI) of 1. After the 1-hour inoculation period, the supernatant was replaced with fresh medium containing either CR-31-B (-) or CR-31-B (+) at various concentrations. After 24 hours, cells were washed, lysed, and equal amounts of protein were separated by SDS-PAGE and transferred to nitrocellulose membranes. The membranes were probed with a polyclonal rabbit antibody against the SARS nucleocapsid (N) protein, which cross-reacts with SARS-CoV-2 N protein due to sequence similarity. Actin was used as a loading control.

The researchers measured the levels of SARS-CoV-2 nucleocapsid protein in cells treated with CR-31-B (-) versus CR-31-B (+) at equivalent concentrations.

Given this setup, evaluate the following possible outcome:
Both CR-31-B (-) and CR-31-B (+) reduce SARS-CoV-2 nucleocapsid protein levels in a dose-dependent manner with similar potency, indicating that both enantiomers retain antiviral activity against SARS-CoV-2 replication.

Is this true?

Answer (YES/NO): NO